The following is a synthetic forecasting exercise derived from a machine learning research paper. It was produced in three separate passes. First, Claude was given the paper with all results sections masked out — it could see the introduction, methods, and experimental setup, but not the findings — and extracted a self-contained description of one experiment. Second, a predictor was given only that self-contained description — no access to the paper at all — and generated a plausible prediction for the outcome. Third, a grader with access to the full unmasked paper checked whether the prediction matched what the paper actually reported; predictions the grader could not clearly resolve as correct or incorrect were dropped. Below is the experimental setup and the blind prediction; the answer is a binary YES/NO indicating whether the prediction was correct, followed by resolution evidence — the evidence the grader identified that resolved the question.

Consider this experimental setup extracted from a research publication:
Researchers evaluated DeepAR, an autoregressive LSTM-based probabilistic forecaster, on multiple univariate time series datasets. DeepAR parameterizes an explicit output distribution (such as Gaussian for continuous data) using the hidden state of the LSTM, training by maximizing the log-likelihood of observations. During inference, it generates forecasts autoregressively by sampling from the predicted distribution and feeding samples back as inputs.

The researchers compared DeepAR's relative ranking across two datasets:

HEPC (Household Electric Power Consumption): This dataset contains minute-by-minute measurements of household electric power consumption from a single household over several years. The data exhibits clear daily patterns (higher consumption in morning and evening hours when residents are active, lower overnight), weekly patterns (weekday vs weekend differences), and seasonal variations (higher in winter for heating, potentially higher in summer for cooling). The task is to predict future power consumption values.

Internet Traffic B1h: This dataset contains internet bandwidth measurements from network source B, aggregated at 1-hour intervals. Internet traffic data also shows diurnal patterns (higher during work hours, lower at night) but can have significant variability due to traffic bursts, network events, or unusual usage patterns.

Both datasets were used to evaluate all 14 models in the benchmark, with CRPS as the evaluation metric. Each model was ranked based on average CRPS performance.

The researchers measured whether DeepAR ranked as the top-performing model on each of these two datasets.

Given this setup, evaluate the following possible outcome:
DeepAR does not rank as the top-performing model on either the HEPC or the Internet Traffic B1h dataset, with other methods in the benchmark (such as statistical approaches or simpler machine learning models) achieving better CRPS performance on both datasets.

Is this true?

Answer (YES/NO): NO